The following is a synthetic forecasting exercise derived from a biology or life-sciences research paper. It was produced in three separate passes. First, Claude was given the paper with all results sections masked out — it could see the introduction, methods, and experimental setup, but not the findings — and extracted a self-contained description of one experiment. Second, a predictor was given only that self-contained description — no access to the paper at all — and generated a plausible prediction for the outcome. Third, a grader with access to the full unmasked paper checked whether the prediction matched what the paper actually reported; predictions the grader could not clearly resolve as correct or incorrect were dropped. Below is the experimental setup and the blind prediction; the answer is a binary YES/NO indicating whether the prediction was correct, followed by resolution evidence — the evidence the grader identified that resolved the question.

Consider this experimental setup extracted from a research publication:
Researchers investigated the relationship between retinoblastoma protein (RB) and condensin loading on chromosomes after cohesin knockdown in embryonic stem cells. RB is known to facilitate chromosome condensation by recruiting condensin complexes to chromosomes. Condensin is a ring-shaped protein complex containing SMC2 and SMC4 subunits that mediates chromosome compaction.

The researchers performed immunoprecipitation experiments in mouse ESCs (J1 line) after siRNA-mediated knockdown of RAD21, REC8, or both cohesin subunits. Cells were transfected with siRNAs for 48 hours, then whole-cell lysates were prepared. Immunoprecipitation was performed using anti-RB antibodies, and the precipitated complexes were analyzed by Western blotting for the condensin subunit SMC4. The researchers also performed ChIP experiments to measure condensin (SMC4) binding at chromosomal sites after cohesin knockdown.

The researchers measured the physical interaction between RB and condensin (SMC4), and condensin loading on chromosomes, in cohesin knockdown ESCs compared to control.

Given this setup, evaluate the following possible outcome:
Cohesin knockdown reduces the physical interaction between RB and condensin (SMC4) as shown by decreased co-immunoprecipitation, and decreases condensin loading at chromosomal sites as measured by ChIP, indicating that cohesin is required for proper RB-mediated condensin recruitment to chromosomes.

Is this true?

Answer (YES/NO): NO